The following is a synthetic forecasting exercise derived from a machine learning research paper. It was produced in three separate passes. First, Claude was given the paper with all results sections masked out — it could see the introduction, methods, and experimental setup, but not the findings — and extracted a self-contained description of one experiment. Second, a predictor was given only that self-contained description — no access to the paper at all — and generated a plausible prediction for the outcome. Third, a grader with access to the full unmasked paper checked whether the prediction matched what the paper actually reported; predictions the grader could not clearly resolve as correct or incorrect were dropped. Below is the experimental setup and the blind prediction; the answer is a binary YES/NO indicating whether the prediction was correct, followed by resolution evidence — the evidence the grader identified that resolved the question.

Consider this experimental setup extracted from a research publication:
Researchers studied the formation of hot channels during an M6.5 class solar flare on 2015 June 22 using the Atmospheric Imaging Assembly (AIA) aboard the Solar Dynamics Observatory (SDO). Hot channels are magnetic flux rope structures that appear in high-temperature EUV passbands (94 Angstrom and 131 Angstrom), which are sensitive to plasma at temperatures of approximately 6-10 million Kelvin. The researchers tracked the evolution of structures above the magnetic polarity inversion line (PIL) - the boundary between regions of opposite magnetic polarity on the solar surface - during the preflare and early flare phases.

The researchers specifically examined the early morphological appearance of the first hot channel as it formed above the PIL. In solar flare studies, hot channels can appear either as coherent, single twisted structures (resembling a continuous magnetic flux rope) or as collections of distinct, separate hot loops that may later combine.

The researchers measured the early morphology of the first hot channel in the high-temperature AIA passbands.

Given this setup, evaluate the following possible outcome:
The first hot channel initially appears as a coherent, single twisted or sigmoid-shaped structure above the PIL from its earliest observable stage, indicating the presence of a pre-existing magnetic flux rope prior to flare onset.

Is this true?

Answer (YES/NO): NO